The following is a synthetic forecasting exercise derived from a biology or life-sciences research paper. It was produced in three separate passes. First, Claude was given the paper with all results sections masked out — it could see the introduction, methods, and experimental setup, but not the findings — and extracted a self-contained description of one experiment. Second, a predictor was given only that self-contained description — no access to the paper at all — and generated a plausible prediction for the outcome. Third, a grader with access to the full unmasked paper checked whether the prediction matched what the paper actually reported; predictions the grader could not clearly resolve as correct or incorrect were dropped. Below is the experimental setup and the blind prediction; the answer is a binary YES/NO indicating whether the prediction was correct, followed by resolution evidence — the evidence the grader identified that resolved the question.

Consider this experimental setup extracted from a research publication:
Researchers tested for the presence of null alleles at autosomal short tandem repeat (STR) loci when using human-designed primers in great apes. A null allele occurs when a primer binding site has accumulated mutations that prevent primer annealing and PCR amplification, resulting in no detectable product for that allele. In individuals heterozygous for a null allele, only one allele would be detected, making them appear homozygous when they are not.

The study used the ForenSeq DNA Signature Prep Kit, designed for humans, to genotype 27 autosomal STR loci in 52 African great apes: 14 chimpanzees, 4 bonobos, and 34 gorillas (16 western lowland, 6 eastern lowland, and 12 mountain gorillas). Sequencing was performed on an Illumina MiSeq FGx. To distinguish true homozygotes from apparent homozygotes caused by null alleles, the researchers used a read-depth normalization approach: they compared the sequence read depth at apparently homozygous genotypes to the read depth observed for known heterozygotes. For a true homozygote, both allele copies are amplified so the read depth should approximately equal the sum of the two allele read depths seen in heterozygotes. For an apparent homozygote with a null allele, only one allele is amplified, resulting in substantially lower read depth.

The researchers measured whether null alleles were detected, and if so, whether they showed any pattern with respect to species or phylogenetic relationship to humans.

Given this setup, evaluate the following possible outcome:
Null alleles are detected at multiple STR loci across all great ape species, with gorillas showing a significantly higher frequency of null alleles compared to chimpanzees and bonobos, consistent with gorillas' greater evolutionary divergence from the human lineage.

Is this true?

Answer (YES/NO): NO